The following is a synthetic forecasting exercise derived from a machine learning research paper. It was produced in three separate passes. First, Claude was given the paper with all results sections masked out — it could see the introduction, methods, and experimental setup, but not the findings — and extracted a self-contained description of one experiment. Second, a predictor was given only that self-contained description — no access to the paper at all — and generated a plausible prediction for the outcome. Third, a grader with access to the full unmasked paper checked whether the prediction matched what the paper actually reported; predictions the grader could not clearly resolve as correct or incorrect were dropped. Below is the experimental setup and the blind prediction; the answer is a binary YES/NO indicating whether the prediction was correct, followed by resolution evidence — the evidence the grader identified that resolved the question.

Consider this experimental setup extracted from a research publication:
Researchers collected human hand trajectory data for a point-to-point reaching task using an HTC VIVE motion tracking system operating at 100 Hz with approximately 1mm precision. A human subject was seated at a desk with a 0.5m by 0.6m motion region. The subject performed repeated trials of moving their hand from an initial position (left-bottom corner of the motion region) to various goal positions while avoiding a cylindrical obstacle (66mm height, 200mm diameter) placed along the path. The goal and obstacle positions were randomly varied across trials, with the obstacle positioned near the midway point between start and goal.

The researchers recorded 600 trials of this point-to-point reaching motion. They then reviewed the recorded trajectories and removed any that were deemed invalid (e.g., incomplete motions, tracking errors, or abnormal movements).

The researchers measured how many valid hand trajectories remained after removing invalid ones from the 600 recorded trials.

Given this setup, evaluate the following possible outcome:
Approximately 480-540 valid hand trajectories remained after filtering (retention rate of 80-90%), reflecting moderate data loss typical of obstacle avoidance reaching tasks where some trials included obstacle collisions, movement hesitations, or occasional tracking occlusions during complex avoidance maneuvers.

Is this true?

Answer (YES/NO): NO